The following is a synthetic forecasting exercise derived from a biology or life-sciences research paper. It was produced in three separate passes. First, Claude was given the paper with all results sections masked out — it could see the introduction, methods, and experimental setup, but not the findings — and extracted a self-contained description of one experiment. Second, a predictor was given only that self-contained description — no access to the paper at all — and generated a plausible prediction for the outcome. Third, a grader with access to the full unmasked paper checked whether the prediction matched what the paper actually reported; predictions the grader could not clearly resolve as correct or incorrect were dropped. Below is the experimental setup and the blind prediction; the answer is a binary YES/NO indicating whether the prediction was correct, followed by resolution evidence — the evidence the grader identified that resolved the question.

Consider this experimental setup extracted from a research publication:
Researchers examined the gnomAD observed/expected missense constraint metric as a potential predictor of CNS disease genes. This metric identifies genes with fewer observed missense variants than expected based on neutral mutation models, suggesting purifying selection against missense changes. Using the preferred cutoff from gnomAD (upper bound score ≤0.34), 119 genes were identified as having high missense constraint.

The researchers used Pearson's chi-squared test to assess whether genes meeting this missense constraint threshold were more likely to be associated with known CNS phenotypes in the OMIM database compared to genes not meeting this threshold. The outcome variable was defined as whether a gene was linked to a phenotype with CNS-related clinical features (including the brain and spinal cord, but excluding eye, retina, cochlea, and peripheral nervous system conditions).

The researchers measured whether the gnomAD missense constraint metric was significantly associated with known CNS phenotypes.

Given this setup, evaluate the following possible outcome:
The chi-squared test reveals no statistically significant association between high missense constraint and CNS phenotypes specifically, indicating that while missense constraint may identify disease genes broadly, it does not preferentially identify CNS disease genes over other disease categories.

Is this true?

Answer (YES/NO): NO